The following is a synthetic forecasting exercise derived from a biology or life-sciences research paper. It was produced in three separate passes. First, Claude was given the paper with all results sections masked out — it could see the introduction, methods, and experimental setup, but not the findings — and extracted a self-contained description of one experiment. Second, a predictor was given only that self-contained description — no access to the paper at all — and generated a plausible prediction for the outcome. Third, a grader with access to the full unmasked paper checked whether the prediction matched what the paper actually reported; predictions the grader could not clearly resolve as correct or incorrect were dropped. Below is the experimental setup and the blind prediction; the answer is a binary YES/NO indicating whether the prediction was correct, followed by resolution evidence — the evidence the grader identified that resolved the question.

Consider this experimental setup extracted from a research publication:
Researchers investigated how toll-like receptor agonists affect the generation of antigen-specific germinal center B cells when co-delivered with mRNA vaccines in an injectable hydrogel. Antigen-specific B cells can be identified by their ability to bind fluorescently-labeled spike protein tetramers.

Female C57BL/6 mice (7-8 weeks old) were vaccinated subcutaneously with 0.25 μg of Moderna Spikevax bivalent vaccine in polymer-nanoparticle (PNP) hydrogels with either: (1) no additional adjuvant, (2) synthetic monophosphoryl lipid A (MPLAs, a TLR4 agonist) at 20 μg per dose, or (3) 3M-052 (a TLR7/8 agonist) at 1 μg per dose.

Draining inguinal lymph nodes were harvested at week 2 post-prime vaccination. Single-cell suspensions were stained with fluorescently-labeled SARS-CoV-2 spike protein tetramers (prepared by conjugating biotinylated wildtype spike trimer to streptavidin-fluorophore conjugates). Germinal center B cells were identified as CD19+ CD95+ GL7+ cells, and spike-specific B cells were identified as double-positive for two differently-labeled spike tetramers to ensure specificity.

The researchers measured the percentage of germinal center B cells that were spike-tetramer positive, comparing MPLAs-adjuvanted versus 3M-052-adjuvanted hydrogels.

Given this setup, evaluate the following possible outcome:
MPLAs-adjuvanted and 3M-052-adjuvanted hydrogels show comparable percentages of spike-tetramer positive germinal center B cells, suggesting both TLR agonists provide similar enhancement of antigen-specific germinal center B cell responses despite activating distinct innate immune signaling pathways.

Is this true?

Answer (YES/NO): NO